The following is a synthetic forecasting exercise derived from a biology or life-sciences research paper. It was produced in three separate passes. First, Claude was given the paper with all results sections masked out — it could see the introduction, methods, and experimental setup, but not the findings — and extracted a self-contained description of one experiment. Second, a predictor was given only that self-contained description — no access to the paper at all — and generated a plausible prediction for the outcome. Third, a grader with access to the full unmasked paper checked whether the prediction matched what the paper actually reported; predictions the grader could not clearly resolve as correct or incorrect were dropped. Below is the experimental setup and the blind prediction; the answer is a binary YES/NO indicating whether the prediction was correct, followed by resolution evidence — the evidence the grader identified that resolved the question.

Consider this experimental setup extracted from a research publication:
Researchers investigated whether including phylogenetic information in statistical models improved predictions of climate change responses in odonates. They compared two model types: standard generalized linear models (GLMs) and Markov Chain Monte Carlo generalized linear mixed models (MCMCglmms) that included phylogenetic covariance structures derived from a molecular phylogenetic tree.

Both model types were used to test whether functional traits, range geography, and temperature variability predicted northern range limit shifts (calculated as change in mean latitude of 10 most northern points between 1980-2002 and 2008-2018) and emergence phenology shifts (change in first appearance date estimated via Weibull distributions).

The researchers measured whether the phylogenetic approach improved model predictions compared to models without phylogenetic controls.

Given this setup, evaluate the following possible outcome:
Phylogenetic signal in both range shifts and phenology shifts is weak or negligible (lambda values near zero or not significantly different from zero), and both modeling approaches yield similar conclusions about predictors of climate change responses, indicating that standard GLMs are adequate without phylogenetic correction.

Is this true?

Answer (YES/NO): YES